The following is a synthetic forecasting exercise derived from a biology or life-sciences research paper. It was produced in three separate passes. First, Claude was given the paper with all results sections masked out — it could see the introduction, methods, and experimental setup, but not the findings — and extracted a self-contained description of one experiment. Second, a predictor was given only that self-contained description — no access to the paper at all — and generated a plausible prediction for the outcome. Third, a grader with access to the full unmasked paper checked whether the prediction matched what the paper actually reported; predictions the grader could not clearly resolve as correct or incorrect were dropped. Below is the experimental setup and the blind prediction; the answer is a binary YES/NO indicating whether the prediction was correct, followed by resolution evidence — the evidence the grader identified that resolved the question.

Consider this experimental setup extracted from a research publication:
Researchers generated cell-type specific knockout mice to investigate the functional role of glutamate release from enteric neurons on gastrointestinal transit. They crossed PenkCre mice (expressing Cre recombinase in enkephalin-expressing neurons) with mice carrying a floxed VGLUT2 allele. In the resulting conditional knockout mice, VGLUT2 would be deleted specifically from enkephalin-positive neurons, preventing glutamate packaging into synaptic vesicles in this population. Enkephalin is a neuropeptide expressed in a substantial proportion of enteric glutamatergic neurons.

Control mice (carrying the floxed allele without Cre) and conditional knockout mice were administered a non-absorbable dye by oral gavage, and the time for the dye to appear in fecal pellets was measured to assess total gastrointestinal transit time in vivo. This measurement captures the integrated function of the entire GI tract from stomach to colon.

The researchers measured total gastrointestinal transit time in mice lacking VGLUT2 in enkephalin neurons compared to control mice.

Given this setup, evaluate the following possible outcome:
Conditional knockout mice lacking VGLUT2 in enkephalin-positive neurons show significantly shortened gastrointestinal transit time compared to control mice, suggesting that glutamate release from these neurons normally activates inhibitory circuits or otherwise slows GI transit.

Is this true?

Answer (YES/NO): YES